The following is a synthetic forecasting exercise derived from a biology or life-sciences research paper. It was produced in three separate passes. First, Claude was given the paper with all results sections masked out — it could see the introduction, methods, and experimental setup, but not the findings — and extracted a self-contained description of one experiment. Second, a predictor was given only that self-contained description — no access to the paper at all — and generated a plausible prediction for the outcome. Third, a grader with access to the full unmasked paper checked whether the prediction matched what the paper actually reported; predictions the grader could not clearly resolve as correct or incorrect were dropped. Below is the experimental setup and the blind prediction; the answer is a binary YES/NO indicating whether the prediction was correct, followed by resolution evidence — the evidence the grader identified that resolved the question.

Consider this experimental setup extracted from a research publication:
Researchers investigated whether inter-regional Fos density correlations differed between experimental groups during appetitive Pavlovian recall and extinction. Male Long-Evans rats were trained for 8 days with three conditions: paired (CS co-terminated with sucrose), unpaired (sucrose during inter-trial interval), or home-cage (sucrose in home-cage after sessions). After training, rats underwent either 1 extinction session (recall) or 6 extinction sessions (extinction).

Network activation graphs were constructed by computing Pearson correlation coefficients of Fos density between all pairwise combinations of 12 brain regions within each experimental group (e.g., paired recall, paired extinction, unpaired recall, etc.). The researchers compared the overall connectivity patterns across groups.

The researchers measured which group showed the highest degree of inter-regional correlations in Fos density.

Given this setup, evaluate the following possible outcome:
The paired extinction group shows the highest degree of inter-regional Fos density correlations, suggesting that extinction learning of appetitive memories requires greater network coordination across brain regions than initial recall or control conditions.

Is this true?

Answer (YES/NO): YES